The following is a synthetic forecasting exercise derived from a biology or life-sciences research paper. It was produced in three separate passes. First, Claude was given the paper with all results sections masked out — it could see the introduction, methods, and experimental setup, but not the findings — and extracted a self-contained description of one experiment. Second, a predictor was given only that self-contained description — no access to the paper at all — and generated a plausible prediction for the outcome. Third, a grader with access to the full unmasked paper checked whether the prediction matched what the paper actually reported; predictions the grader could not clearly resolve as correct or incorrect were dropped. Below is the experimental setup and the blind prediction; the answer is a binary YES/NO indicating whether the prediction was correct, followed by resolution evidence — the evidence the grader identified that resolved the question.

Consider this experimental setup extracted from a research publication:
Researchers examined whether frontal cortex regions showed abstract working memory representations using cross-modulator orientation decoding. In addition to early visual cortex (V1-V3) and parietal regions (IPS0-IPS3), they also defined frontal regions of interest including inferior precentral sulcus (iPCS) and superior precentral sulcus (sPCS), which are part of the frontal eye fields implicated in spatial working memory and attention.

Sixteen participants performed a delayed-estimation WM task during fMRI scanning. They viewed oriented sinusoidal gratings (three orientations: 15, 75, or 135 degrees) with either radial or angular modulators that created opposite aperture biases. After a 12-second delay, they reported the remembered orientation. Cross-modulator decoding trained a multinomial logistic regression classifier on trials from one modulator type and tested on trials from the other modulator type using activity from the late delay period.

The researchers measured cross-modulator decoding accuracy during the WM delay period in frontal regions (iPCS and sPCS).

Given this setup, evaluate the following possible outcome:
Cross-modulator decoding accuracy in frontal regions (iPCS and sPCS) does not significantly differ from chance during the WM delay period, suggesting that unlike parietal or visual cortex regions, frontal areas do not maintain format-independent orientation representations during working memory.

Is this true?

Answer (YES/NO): NO